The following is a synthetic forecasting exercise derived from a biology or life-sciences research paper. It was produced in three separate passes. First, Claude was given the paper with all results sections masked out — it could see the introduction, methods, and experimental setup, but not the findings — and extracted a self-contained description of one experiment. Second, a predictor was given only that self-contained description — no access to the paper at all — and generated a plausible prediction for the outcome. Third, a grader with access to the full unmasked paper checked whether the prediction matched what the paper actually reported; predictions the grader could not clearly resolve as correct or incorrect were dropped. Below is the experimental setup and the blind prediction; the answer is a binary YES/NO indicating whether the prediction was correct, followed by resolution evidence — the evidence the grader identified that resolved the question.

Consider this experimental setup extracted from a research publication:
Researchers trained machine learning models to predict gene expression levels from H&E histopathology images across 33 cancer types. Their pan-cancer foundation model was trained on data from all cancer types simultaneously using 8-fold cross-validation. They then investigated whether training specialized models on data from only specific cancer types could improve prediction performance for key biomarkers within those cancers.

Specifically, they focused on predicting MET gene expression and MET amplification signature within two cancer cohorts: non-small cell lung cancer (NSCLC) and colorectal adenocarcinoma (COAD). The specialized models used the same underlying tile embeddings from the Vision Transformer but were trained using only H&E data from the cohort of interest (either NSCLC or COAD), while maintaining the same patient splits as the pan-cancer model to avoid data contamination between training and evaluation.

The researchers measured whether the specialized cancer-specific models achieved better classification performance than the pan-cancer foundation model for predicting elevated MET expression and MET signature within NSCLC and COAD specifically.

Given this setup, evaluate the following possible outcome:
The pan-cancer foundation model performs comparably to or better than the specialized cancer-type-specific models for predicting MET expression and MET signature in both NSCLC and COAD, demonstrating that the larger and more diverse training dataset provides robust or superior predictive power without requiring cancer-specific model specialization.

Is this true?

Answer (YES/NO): NO